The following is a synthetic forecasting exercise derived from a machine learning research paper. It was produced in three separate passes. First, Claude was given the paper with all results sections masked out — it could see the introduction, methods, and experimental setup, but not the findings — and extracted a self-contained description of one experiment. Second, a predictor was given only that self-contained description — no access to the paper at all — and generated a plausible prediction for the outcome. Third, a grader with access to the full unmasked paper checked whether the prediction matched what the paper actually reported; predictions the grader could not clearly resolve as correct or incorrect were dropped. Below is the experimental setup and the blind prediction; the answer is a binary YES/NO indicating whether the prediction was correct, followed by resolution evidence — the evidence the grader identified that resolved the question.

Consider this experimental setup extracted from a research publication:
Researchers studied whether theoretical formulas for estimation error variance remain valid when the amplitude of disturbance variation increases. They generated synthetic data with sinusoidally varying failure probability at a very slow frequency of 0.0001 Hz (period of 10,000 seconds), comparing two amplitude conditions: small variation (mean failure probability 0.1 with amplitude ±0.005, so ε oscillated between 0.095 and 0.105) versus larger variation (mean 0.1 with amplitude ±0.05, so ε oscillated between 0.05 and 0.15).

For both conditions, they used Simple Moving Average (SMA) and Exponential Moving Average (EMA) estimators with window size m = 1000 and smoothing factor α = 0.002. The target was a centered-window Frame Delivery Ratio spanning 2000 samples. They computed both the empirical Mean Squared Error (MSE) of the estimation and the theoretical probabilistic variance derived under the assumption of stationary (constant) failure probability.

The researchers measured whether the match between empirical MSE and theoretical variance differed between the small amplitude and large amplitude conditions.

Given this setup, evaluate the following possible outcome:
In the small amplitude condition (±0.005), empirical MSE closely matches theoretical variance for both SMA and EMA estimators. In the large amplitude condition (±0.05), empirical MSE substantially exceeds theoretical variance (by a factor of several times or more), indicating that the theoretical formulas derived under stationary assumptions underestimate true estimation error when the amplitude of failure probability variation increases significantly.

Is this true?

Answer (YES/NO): NO